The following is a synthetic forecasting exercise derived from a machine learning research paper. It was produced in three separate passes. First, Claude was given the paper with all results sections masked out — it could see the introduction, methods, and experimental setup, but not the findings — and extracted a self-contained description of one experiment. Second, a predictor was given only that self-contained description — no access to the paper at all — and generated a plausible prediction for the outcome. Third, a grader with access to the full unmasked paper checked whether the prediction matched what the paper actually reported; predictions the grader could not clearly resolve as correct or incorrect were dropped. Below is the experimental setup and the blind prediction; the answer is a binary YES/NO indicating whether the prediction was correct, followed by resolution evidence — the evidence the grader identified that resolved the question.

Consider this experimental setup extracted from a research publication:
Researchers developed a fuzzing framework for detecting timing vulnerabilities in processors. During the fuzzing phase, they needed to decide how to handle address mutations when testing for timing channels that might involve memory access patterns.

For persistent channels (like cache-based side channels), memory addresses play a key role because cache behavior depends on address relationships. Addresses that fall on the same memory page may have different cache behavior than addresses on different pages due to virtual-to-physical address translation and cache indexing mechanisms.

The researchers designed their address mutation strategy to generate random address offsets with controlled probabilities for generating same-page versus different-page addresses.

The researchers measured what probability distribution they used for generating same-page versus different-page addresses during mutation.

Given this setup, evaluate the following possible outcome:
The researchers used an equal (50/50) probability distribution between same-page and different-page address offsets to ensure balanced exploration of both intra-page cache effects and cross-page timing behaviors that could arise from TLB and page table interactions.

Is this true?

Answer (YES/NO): NO